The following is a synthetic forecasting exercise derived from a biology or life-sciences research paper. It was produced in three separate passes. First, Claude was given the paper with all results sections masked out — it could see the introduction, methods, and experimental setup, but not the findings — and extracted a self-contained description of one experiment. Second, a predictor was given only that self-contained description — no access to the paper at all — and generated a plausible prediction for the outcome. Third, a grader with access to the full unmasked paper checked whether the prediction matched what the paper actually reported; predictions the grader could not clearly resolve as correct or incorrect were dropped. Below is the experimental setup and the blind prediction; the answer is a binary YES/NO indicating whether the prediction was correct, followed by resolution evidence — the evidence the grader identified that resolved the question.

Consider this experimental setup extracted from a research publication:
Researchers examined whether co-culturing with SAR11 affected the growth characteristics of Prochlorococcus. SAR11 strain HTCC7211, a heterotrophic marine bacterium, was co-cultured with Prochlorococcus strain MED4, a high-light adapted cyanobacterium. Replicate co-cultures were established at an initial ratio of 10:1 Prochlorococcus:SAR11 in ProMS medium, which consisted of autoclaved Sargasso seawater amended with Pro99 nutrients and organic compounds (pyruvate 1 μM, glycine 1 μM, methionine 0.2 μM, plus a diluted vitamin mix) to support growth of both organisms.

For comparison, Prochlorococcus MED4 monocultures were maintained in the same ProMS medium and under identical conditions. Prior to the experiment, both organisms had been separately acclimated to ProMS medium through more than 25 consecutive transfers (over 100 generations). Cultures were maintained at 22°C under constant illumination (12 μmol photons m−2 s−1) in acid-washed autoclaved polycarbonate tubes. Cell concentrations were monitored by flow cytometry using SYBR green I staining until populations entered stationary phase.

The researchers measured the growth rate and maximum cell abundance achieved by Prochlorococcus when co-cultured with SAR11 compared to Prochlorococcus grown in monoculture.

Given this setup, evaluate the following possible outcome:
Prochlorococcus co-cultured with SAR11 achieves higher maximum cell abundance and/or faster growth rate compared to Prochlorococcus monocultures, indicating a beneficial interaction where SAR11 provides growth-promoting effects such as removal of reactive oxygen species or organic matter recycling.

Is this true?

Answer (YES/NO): NO